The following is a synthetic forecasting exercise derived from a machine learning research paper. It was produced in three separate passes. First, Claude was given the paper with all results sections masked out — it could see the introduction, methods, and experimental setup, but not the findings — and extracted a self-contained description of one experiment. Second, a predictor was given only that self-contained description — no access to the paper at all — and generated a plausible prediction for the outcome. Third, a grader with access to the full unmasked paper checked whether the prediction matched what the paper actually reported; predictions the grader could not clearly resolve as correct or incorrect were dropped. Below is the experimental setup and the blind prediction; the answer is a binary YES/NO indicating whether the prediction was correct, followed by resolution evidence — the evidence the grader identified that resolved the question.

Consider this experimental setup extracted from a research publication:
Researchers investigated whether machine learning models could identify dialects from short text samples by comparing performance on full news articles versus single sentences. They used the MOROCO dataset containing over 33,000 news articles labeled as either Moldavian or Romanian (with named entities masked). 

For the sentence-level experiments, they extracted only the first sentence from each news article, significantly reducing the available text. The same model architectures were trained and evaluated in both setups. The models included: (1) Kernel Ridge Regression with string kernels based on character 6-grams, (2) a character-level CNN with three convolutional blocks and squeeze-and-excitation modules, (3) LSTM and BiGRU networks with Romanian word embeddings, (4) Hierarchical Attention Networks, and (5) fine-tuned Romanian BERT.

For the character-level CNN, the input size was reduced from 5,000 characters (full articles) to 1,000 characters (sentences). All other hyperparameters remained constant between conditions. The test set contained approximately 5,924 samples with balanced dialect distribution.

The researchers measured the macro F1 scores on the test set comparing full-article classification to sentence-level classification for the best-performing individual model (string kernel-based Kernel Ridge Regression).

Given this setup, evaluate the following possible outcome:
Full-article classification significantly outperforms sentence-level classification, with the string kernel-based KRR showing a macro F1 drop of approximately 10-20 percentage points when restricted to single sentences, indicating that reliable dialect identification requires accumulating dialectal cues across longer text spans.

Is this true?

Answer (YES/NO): YES